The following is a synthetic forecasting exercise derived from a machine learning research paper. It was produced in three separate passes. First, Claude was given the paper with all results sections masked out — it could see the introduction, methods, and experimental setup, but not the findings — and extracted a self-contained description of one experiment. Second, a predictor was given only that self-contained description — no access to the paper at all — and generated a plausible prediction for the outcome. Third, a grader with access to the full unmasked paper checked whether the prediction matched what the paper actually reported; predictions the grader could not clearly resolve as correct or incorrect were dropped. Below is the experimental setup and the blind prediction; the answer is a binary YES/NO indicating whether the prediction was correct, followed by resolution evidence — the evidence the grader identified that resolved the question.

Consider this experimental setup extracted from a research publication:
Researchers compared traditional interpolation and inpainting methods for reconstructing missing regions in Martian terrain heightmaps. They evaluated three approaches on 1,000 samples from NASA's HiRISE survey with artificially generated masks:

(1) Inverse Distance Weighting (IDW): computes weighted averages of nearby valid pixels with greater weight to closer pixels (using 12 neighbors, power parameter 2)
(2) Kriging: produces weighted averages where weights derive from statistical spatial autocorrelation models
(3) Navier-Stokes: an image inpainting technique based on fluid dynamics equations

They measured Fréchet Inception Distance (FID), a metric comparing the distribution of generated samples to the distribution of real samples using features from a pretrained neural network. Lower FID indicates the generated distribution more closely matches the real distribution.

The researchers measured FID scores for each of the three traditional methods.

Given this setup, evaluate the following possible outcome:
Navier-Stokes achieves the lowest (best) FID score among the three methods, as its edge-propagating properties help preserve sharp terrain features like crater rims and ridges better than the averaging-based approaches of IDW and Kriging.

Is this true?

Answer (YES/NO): NO